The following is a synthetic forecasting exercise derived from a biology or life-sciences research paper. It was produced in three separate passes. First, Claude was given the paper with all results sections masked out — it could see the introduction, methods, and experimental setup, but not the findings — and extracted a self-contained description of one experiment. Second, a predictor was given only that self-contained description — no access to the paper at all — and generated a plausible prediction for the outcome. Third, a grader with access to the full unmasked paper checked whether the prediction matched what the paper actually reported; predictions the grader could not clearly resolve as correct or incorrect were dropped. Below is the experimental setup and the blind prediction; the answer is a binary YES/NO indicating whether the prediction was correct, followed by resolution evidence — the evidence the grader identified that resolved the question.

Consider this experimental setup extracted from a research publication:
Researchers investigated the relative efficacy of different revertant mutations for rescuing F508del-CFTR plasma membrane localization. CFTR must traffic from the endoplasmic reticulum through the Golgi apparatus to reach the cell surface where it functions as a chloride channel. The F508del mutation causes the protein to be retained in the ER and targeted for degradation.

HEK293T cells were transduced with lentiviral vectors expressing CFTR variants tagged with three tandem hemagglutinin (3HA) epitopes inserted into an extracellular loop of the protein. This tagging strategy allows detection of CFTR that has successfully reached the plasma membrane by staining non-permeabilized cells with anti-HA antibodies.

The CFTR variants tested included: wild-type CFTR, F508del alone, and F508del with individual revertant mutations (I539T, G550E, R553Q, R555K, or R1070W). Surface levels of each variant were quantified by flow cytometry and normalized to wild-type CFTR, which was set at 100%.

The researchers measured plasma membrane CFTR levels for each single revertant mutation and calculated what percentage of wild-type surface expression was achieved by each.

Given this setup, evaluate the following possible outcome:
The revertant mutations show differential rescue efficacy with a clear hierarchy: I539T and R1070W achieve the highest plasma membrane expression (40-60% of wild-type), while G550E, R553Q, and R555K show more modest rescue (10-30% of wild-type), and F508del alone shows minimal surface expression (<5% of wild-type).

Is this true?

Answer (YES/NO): NO